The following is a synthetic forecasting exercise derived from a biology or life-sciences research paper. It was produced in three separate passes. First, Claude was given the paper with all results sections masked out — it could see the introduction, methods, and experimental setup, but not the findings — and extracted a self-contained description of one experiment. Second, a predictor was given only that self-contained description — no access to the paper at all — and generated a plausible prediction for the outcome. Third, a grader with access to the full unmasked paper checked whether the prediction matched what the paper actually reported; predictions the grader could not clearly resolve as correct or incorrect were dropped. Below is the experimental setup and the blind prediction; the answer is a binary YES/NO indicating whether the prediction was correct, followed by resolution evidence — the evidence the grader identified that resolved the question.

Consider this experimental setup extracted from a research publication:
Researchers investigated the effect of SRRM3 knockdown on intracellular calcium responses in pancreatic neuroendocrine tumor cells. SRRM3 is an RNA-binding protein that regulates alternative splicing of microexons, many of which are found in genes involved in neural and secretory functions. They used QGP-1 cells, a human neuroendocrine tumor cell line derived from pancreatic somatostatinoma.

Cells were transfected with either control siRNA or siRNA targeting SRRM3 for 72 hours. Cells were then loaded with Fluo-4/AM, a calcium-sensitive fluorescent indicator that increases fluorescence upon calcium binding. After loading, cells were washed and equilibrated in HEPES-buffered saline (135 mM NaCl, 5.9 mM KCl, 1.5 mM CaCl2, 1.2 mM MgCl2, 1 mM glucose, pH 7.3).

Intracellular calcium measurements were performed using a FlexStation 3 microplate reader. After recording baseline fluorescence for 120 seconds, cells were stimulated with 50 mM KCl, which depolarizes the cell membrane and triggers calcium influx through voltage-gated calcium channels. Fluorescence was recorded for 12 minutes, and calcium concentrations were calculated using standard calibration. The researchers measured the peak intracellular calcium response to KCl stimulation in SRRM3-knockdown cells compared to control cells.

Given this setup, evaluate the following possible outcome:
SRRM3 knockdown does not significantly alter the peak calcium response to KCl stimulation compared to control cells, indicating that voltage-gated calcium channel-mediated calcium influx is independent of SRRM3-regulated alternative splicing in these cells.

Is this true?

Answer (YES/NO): NO